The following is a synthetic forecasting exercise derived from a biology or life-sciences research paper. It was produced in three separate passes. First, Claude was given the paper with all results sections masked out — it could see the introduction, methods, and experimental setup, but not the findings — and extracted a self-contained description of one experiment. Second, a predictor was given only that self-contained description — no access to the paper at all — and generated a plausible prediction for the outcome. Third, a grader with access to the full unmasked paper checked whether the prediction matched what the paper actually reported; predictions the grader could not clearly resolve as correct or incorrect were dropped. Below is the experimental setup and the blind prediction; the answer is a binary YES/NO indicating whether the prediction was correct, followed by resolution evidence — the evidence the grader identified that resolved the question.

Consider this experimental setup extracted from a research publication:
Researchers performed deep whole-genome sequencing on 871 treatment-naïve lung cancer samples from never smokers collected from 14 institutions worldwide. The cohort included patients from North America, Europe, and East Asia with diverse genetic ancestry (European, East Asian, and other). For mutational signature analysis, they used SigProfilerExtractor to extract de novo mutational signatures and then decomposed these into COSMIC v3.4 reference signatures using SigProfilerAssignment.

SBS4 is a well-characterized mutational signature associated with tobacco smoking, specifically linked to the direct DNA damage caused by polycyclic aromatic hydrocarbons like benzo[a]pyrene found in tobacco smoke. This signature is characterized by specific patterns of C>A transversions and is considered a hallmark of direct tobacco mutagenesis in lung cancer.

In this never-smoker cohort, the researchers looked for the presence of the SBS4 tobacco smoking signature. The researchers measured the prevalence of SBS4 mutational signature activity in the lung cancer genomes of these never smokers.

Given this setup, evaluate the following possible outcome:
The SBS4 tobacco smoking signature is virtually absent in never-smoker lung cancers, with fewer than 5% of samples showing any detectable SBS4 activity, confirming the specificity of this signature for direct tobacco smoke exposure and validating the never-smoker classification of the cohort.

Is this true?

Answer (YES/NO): NO